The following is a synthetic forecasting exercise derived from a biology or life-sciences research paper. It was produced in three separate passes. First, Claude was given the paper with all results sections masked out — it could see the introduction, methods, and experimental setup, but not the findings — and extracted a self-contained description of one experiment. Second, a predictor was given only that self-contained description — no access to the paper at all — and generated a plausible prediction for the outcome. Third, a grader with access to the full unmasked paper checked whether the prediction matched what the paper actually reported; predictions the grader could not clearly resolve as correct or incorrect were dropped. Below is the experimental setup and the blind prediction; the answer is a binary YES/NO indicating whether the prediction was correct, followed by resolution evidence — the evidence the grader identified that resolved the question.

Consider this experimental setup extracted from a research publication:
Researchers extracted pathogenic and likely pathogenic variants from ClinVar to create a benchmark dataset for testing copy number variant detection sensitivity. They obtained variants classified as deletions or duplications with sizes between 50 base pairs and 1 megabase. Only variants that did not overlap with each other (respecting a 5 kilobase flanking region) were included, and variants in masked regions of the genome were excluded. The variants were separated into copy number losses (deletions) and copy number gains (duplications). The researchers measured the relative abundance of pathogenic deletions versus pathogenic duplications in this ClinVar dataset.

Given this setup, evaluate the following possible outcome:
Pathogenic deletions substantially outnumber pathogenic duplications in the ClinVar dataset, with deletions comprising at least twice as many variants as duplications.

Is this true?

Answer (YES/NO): YES